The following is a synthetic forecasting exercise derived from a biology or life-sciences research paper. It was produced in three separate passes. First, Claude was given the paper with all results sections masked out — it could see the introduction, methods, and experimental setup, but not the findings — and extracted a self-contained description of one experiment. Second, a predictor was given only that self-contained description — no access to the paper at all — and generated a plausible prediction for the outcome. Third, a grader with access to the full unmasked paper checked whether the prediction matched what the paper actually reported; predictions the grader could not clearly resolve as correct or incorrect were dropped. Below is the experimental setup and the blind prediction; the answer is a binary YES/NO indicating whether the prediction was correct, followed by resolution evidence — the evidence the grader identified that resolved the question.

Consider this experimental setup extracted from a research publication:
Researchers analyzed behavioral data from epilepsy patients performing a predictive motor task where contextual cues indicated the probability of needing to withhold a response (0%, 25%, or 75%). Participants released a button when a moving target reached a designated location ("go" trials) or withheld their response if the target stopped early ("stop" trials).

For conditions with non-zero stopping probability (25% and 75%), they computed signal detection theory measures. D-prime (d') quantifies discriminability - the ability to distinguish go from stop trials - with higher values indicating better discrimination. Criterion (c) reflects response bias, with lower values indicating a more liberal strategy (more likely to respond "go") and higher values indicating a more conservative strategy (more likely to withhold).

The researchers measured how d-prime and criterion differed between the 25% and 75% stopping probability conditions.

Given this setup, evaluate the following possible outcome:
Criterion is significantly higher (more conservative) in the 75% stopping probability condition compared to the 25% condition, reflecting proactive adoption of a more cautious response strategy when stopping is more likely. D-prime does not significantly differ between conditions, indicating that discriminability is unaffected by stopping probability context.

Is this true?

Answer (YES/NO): NO